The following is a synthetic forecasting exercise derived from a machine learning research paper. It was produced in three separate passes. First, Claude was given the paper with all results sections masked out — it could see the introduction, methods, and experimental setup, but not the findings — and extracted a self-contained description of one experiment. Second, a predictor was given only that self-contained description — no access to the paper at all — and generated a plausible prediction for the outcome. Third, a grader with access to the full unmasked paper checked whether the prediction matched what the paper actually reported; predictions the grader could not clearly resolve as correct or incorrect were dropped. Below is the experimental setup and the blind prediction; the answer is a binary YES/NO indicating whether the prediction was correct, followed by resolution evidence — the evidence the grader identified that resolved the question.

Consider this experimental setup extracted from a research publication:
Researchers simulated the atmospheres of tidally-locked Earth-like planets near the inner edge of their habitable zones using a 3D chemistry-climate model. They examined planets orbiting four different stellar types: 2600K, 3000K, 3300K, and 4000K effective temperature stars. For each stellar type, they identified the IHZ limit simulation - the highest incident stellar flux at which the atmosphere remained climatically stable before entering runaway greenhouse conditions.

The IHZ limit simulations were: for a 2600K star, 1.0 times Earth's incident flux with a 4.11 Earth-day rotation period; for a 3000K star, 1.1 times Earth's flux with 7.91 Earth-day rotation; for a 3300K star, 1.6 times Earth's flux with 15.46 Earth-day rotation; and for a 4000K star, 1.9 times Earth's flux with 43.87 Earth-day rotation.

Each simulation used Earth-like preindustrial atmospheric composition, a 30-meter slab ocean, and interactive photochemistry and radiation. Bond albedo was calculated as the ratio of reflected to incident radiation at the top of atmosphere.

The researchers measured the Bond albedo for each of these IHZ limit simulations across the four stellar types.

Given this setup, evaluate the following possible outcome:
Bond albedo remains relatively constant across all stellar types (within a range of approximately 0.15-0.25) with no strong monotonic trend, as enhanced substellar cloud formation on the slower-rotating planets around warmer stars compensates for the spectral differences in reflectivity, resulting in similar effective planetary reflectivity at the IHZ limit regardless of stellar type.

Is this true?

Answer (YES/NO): NO